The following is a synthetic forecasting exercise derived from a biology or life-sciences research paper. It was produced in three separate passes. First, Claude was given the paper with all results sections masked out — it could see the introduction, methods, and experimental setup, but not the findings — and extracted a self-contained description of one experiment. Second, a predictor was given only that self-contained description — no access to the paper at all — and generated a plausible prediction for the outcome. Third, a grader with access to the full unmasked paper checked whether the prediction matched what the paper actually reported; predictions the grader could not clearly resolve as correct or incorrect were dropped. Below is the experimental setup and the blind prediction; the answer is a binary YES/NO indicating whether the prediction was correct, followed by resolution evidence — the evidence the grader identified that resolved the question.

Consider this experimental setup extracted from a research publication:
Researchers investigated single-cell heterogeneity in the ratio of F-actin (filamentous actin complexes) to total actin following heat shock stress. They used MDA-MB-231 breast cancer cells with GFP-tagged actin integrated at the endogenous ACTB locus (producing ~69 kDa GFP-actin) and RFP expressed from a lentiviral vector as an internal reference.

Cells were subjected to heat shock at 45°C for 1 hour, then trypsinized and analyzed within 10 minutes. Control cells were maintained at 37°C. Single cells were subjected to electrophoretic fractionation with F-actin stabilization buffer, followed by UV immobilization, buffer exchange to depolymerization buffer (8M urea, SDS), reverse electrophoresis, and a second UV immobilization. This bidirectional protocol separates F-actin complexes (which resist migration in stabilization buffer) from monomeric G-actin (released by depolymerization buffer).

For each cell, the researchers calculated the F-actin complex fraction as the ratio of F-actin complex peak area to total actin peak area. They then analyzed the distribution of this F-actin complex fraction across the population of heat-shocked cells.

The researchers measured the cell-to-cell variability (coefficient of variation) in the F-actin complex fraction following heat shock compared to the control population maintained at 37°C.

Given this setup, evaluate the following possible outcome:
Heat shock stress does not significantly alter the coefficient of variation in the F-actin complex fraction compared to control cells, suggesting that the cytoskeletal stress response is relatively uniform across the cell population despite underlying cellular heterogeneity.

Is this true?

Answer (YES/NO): NO